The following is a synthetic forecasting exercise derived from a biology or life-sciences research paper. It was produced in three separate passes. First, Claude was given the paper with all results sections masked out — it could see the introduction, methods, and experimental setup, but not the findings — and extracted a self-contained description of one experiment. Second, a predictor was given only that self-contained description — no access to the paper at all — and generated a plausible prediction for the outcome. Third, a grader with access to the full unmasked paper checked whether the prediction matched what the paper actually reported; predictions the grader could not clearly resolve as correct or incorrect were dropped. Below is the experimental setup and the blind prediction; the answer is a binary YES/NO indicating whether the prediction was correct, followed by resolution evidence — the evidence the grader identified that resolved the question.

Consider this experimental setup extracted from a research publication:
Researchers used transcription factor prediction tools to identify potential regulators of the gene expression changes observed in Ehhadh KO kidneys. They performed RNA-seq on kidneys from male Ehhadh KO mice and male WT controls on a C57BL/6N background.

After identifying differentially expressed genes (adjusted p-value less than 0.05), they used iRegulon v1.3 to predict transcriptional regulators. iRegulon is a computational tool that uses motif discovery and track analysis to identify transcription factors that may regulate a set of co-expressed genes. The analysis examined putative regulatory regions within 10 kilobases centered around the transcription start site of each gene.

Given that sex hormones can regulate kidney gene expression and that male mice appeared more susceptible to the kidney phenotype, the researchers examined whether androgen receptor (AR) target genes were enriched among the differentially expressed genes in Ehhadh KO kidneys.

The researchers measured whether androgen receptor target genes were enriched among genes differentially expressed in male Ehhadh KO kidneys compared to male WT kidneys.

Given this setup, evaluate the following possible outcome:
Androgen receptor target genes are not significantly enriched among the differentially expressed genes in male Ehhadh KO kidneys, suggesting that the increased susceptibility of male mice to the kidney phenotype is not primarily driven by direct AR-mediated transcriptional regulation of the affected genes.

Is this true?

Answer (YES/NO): YES